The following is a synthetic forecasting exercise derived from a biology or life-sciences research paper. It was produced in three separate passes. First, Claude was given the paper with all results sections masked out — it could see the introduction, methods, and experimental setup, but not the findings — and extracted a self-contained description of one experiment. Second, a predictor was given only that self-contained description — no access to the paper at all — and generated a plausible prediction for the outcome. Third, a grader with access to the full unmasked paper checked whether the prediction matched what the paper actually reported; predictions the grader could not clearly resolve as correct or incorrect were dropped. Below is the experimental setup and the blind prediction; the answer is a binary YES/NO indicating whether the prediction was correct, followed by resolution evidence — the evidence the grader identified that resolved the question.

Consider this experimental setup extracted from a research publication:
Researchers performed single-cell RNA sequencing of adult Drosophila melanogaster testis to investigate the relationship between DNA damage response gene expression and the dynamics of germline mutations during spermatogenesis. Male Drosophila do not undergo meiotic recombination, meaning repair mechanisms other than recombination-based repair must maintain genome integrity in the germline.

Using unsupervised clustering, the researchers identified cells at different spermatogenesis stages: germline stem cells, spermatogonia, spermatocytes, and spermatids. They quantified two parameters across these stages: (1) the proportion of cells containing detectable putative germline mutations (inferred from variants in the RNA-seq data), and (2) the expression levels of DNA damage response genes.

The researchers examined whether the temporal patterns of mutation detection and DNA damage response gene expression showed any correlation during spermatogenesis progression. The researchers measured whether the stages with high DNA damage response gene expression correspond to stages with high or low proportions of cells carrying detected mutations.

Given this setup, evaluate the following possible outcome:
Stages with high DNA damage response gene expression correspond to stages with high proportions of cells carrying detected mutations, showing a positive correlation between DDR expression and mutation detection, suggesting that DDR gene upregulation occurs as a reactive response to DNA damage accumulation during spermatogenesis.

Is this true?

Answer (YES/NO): YES